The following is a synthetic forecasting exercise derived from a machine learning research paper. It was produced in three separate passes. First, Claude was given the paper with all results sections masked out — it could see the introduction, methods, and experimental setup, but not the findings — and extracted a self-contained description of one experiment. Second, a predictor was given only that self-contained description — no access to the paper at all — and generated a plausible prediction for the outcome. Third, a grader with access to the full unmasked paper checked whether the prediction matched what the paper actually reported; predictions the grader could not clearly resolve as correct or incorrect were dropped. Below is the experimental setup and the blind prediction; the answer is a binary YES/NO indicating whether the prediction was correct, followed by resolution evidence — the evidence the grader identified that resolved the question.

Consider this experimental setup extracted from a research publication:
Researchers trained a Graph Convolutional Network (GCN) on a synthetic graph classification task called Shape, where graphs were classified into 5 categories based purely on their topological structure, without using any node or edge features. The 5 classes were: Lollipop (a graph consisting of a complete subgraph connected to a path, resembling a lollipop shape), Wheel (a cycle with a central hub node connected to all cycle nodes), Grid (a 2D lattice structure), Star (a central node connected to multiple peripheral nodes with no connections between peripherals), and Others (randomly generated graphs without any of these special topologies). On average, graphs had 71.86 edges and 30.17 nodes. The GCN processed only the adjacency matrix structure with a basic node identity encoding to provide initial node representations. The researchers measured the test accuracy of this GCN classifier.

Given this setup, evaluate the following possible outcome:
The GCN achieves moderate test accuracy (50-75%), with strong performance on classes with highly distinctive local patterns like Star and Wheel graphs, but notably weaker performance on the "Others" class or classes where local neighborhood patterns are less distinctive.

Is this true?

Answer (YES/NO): NO